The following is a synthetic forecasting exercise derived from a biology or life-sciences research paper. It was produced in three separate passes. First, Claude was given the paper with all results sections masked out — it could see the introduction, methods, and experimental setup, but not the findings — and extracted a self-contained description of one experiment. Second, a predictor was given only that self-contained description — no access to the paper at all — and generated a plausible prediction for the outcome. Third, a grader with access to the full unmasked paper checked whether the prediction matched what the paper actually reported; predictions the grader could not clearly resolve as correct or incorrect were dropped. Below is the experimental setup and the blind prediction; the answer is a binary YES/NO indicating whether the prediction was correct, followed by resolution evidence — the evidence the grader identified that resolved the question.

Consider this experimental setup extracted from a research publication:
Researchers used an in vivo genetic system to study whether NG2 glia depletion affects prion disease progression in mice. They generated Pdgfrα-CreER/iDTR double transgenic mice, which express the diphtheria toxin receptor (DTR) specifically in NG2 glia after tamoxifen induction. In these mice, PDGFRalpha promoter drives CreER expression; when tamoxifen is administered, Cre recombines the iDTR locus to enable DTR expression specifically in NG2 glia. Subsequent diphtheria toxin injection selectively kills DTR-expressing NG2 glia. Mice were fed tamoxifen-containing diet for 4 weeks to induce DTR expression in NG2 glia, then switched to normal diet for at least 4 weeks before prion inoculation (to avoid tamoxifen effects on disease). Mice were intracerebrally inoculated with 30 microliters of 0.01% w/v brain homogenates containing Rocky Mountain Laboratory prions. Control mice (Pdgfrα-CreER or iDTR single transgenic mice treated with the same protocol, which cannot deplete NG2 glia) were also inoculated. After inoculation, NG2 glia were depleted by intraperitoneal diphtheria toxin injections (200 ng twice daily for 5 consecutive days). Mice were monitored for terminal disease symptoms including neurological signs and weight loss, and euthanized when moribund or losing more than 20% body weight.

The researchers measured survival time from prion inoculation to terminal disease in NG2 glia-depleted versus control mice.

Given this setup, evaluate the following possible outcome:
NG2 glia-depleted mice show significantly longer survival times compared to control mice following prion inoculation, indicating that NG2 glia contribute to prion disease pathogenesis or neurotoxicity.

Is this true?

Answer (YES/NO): NO